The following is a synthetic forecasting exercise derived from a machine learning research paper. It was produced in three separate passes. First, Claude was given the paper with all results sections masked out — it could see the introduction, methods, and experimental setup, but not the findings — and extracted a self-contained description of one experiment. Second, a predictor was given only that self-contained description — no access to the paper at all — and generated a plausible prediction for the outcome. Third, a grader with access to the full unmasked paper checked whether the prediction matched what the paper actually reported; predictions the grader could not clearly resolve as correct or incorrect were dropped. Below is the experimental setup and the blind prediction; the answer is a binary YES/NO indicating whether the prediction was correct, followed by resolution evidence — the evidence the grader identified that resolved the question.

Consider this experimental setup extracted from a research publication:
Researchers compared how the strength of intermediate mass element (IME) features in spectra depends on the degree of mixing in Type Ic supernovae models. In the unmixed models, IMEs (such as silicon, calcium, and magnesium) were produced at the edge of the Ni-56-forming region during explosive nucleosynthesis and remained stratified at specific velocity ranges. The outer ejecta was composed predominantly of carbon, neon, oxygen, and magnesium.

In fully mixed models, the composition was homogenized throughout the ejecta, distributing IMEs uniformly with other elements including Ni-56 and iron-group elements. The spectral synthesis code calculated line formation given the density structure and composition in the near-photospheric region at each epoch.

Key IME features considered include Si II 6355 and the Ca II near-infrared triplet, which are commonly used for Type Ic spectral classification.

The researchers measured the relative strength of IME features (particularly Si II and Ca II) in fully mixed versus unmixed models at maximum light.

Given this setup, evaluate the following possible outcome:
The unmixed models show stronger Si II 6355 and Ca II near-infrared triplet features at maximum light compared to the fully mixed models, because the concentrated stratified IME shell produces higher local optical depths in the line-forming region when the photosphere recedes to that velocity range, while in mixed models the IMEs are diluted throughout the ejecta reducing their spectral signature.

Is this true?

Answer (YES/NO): NO